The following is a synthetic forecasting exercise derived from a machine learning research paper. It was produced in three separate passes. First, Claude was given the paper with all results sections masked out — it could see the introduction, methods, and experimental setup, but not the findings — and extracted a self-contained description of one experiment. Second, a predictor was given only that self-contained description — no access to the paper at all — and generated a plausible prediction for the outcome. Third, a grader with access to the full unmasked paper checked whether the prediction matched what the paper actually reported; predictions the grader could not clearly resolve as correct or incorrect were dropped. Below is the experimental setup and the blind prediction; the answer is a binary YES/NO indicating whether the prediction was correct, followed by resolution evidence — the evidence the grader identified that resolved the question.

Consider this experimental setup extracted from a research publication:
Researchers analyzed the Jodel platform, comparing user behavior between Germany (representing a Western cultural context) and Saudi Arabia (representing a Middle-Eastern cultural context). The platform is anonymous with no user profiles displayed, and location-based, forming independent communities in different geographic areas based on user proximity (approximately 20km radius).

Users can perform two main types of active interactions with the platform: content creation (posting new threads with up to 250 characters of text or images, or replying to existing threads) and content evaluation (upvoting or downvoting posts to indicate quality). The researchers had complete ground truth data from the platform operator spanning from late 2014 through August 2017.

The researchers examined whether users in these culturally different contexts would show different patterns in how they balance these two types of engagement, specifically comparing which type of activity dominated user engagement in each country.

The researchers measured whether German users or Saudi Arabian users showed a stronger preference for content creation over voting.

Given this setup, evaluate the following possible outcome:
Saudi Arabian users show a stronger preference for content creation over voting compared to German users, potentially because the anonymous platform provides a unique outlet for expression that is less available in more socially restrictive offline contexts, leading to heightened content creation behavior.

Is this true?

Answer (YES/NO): YES